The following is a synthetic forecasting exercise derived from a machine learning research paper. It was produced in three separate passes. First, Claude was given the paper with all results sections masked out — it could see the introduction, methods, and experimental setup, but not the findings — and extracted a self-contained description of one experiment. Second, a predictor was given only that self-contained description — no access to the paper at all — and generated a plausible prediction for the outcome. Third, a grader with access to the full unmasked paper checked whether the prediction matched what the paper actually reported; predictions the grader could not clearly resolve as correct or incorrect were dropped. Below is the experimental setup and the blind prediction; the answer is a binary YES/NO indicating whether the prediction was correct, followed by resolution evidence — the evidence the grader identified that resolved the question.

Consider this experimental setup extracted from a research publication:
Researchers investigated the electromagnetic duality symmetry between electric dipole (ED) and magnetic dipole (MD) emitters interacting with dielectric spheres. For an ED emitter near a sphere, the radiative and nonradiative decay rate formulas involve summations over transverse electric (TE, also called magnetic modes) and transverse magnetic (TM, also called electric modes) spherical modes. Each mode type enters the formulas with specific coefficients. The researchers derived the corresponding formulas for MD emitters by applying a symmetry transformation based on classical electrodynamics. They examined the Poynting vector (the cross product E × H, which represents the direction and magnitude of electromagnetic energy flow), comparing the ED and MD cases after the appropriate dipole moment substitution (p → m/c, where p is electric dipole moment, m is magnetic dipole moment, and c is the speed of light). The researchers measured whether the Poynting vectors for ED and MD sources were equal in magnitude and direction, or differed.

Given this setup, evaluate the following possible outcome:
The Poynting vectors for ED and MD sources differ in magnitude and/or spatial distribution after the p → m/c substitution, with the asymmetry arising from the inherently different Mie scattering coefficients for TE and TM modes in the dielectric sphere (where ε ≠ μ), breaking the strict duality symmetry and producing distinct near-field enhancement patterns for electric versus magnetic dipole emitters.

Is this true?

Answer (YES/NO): NO